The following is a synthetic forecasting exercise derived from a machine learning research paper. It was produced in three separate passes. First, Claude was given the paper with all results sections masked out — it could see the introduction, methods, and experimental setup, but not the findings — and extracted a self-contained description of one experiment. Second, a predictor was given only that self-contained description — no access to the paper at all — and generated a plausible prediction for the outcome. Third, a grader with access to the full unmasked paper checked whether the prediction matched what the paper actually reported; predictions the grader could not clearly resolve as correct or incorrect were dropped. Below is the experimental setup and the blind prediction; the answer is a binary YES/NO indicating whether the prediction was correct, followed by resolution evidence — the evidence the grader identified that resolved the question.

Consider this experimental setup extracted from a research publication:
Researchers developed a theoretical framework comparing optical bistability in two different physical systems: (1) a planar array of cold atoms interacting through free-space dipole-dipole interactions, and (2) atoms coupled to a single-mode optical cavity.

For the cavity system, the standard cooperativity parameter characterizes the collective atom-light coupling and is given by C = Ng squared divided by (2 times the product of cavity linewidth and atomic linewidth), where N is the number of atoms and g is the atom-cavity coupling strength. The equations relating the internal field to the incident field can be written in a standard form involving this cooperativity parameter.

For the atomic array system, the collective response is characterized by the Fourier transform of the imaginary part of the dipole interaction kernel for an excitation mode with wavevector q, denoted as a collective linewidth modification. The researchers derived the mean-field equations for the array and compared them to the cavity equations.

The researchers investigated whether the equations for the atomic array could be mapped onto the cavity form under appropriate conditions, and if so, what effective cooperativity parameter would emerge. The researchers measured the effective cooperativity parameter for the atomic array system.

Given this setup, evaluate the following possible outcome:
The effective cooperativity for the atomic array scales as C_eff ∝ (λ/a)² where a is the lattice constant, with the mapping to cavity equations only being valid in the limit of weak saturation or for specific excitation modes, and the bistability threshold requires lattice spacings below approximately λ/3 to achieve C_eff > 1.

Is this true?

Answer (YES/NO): NO